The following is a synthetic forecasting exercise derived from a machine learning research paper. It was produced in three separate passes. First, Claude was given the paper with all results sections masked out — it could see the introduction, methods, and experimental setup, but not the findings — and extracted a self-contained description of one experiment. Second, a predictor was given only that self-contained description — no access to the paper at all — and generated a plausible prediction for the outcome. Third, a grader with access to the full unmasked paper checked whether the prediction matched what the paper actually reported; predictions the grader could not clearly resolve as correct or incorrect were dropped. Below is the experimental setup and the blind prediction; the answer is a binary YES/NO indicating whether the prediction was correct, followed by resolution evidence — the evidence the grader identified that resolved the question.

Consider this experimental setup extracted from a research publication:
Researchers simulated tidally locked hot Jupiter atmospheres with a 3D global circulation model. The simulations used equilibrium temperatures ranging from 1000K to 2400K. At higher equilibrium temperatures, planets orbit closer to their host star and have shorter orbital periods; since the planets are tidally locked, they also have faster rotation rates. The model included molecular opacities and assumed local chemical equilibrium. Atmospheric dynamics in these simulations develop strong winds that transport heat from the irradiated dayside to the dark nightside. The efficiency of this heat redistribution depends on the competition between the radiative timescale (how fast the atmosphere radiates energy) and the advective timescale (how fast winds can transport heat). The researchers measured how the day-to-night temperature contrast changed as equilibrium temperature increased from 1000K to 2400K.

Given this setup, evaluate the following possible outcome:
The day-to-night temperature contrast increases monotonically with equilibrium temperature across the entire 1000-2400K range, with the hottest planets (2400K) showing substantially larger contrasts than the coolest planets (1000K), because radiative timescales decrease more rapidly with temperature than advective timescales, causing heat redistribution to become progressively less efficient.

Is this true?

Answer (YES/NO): NO